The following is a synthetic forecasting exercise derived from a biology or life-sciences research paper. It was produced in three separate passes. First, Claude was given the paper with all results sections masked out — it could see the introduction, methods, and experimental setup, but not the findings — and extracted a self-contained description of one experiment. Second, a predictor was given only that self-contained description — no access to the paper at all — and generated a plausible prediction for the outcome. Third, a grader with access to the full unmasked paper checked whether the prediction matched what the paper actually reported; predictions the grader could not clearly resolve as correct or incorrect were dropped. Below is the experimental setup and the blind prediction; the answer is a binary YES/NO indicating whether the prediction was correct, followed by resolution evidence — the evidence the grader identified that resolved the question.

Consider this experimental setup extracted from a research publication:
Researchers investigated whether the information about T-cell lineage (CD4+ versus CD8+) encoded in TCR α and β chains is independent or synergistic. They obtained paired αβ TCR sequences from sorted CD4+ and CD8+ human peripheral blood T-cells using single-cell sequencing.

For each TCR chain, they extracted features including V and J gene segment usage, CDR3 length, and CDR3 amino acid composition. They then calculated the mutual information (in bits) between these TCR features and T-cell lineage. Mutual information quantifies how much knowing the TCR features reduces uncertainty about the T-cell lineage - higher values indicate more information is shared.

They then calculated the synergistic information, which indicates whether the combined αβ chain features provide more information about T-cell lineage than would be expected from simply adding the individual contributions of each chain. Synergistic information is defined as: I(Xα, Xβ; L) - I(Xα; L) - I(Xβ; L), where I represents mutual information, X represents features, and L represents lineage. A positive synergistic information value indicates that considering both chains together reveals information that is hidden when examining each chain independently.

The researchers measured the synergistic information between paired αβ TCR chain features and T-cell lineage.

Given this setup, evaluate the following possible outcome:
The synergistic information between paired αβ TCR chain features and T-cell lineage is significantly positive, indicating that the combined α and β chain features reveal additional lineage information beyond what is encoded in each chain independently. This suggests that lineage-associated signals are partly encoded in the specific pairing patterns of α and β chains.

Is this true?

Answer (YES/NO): YES